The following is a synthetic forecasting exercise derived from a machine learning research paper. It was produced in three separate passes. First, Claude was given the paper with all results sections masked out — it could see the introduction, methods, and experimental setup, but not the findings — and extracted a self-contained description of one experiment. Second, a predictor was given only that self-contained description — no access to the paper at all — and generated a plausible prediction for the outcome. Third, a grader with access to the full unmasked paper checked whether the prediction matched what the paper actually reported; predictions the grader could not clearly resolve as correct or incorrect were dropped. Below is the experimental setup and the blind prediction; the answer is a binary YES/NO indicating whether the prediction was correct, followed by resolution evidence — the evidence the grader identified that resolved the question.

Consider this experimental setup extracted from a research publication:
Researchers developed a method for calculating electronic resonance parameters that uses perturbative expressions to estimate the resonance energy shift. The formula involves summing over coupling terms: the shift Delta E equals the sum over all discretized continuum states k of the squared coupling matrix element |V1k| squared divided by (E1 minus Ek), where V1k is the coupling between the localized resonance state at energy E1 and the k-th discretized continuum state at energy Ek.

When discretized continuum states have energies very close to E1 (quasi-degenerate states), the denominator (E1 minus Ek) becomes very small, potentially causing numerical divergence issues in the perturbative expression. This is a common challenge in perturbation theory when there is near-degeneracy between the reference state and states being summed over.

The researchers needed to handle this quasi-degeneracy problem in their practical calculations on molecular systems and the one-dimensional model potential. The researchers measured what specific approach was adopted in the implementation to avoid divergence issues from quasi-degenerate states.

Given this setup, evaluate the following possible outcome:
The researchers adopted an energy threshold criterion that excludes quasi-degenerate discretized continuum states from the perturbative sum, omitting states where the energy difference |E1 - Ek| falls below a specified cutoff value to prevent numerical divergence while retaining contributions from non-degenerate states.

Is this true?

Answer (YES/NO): YES